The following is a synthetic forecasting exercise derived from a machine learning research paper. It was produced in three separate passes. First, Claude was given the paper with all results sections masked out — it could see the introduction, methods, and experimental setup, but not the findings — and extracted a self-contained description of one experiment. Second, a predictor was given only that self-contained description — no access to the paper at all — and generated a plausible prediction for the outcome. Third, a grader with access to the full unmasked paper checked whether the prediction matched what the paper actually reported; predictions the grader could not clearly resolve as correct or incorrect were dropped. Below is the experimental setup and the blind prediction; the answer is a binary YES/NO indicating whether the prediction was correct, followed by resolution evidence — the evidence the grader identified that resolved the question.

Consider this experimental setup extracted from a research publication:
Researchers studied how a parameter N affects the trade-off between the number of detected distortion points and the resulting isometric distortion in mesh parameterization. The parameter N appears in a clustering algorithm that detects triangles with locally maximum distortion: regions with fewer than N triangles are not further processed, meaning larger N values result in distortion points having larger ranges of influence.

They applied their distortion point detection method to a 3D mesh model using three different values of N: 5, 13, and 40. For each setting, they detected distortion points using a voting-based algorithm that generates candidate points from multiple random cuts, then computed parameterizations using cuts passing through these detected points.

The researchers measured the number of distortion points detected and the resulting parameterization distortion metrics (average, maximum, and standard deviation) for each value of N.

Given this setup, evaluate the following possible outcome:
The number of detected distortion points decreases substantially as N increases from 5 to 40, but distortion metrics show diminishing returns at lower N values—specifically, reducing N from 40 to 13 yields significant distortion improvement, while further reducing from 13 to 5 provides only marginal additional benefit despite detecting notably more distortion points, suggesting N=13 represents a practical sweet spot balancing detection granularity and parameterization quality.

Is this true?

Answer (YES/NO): NO